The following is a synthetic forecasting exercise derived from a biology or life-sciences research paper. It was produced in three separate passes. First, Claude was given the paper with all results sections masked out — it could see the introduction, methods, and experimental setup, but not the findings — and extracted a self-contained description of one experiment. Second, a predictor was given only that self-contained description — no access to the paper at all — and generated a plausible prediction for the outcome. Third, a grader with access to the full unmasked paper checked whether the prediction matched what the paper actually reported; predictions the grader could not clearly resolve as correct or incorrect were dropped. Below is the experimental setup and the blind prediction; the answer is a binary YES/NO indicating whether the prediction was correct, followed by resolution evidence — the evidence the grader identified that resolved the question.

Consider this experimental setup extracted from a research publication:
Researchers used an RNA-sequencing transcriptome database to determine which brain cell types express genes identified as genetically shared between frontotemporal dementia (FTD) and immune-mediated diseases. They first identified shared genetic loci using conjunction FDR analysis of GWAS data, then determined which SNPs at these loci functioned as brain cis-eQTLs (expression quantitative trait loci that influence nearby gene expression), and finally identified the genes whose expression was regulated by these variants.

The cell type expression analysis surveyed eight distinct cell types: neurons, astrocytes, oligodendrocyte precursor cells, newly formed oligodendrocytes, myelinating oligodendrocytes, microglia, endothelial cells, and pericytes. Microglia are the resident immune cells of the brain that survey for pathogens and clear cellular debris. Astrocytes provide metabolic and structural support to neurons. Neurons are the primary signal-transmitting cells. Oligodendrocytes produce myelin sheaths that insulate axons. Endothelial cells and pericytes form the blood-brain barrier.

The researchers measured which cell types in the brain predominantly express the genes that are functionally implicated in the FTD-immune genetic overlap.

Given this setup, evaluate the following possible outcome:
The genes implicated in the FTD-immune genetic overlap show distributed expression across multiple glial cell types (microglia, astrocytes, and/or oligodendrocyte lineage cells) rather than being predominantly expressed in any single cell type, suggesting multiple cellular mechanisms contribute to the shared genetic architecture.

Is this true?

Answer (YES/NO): NO